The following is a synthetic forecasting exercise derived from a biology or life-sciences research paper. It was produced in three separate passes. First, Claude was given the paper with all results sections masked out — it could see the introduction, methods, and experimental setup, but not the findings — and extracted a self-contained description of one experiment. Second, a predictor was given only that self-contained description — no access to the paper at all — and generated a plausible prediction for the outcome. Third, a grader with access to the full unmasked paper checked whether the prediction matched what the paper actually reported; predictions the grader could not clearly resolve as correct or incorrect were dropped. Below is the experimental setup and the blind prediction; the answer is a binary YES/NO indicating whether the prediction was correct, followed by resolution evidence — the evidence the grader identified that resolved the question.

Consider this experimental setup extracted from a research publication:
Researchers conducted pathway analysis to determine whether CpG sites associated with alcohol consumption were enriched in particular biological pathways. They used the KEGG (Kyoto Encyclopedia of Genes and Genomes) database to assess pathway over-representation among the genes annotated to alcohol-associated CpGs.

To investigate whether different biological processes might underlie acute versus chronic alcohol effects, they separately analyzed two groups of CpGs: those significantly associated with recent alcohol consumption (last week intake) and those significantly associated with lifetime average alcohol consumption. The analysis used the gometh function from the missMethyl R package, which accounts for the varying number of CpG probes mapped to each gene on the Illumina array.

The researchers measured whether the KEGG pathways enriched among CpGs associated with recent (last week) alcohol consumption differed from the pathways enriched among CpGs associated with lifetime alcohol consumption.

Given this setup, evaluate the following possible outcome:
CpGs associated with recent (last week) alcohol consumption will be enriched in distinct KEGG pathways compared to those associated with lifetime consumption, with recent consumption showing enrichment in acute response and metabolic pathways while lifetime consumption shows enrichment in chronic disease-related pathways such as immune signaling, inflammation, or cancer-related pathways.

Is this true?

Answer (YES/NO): NO